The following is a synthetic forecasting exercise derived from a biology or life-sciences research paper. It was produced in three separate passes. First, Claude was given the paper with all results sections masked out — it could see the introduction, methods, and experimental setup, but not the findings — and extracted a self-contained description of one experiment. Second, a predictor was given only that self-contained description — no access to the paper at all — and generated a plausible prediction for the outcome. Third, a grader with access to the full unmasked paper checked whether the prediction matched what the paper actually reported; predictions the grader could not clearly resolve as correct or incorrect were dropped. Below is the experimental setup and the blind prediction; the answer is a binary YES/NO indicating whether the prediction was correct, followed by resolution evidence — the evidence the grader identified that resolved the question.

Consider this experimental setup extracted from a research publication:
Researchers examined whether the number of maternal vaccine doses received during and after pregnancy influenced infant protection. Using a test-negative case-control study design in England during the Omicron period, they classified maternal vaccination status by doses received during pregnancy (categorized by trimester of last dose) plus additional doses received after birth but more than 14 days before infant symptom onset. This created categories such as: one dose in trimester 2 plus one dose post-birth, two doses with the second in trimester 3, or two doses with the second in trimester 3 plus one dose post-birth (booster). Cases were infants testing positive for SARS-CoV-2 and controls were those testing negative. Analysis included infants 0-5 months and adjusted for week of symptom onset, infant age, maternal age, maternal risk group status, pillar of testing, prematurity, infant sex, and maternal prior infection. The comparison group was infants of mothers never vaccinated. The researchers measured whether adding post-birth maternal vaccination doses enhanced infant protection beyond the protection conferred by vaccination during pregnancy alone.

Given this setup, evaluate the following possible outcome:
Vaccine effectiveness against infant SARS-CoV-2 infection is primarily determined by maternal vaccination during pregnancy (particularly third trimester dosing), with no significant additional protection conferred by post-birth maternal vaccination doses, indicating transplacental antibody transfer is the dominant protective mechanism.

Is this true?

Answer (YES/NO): NO